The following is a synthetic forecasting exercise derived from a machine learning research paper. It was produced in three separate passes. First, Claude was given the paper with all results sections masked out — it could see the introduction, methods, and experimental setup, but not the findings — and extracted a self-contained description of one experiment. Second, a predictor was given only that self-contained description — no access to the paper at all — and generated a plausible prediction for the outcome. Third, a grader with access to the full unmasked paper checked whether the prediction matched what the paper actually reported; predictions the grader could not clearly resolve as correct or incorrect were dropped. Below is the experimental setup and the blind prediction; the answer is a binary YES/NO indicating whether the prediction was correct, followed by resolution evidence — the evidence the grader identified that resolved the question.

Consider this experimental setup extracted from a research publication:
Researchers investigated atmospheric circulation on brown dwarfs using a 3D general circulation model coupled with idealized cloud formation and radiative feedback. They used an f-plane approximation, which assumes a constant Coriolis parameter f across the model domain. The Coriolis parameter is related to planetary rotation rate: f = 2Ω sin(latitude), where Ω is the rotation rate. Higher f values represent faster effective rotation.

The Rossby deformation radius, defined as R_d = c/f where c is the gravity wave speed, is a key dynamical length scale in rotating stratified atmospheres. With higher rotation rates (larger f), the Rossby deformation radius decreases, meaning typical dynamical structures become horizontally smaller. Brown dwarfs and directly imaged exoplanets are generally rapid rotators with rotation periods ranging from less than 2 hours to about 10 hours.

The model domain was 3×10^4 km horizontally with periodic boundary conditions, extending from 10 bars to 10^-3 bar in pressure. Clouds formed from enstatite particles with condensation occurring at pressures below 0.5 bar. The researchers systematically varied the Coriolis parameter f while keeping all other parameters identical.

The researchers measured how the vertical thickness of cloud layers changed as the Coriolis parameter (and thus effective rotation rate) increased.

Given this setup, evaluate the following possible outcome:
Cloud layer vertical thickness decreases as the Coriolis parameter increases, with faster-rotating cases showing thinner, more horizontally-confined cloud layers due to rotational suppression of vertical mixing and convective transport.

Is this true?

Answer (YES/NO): YES